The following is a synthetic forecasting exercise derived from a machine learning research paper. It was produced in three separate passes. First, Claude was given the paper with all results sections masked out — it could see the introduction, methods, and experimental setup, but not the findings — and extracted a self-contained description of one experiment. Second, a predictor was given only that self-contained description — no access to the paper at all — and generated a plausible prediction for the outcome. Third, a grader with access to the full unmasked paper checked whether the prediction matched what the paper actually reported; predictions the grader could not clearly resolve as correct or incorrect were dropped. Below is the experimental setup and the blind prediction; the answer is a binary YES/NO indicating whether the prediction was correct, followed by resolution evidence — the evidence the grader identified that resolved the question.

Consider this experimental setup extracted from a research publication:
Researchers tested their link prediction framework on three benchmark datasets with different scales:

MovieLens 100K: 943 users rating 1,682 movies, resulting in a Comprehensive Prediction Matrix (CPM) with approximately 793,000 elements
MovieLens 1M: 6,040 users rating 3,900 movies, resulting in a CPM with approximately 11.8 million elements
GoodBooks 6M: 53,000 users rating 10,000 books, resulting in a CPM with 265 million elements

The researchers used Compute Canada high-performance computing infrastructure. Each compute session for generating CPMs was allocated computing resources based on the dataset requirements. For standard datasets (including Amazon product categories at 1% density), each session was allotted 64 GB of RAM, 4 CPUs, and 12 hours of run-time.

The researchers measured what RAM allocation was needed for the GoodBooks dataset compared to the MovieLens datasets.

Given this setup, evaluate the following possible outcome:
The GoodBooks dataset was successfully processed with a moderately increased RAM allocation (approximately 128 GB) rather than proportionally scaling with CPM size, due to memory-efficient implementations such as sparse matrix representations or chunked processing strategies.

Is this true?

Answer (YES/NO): YES